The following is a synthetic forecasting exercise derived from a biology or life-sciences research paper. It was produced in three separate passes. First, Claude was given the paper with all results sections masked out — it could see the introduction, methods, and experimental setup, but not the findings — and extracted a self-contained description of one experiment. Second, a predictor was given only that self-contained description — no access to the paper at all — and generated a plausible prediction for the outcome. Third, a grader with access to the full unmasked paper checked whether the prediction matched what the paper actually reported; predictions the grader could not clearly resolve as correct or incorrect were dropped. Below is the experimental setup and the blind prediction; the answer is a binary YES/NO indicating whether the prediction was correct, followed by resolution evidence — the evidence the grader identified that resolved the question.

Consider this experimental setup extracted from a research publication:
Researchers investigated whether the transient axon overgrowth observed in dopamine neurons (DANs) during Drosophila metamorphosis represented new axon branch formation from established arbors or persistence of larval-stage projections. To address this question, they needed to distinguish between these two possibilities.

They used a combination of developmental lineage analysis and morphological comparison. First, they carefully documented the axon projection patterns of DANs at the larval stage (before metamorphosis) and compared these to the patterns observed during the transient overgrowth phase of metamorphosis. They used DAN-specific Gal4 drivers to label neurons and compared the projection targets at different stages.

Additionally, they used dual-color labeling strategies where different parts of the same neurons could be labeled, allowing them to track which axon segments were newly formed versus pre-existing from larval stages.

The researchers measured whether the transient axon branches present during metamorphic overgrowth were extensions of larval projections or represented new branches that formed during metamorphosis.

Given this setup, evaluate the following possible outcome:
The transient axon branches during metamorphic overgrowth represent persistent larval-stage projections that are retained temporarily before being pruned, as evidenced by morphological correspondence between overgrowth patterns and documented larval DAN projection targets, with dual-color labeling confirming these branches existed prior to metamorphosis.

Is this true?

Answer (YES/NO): NO